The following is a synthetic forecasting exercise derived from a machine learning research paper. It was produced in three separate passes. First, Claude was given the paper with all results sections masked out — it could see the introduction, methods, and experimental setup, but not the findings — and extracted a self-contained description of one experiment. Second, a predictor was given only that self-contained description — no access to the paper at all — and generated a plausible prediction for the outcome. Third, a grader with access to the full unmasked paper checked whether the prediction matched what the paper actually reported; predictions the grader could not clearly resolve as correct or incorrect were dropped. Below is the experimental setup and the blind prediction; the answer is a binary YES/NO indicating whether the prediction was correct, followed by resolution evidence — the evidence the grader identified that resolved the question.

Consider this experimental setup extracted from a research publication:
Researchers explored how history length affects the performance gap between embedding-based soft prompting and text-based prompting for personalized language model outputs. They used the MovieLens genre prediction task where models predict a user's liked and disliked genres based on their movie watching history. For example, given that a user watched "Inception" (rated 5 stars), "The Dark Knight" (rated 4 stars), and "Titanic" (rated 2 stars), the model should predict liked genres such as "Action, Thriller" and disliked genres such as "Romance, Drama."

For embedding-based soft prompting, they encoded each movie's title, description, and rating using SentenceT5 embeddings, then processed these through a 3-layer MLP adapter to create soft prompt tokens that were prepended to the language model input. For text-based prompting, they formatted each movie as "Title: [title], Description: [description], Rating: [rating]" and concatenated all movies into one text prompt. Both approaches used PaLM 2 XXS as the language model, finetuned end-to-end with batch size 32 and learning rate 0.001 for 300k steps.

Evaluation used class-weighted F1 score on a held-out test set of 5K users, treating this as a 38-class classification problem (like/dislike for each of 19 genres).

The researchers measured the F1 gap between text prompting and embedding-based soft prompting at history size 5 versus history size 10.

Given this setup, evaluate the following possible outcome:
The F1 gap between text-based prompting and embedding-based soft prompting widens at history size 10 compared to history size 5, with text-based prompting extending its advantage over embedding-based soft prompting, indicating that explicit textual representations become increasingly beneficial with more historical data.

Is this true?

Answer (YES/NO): YES